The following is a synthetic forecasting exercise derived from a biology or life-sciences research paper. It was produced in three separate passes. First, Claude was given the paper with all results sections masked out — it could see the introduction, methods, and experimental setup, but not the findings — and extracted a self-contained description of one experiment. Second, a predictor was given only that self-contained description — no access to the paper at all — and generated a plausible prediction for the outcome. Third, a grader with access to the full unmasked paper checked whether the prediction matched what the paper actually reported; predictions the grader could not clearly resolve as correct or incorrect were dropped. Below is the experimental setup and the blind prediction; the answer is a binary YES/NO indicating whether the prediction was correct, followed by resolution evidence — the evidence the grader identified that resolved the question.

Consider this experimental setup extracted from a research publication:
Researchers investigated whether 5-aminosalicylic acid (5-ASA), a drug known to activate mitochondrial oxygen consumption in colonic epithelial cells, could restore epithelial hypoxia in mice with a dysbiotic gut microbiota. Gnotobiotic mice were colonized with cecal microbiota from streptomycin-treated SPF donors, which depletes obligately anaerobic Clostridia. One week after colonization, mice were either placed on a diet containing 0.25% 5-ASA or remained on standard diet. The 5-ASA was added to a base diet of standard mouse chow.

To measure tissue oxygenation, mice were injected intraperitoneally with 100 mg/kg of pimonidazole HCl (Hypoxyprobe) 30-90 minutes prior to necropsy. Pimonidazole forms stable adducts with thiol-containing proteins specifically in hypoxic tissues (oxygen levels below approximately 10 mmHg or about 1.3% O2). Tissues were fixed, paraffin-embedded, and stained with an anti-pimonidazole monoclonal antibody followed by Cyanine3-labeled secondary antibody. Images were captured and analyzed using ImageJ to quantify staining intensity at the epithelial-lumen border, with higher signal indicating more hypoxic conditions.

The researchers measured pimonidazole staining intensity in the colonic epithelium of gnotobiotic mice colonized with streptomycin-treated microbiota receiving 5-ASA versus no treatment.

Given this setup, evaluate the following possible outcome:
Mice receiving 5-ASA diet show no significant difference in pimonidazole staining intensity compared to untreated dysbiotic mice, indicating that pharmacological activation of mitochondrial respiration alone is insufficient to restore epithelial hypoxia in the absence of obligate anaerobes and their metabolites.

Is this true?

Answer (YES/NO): NO